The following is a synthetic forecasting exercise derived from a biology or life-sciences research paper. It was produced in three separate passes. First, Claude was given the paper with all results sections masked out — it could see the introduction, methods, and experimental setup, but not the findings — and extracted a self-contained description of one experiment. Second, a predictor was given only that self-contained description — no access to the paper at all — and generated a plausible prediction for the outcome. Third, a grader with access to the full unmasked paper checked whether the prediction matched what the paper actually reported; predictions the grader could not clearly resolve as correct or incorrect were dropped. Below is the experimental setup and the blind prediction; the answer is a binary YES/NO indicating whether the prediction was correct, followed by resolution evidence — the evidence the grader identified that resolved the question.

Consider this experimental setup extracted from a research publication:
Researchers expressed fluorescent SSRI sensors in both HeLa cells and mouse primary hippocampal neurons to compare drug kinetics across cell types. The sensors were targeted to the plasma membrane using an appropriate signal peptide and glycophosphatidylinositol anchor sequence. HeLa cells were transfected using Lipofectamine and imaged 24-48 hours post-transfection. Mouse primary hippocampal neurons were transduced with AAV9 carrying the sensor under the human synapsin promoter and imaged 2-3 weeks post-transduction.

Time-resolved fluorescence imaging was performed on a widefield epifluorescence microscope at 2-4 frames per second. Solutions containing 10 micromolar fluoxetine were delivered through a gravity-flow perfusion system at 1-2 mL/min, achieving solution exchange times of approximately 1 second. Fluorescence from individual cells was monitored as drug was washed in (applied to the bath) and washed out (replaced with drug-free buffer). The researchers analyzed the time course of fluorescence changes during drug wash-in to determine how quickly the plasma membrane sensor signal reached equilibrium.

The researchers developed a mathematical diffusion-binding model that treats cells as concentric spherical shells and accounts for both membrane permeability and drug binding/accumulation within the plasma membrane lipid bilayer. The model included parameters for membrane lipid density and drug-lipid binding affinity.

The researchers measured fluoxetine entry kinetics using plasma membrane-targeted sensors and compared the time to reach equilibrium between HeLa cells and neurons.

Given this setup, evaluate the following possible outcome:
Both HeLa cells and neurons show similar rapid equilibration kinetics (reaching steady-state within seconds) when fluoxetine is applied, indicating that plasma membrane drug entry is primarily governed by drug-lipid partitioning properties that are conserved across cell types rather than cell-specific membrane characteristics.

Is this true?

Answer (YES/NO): NO